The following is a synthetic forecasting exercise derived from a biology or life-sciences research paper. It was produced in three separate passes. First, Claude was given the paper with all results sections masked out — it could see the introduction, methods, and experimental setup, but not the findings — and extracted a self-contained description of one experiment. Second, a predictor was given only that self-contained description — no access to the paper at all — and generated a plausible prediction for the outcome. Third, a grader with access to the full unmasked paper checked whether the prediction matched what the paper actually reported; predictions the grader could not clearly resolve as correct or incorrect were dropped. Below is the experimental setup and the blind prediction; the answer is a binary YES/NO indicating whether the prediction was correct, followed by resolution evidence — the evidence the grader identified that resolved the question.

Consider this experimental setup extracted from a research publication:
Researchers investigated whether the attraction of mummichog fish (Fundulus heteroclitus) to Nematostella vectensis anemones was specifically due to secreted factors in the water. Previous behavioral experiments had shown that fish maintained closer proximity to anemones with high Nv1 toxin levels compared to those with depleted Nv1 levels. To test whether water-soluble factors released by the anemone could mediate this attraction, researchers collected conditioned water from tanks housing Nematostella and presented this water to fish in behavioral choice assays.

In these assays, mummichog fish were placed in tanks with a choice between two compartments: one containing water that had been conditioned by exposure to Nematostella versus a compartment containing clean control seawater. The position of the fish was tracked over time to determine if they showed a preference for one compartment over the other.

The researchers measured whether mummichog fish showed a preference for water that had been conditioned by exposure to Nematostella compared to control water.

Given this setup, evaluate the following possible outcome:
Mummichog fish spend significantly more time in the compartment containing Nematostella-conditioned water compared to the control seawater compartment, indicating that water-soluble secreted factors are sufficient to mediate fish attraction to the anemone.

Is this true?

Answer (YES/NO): NO